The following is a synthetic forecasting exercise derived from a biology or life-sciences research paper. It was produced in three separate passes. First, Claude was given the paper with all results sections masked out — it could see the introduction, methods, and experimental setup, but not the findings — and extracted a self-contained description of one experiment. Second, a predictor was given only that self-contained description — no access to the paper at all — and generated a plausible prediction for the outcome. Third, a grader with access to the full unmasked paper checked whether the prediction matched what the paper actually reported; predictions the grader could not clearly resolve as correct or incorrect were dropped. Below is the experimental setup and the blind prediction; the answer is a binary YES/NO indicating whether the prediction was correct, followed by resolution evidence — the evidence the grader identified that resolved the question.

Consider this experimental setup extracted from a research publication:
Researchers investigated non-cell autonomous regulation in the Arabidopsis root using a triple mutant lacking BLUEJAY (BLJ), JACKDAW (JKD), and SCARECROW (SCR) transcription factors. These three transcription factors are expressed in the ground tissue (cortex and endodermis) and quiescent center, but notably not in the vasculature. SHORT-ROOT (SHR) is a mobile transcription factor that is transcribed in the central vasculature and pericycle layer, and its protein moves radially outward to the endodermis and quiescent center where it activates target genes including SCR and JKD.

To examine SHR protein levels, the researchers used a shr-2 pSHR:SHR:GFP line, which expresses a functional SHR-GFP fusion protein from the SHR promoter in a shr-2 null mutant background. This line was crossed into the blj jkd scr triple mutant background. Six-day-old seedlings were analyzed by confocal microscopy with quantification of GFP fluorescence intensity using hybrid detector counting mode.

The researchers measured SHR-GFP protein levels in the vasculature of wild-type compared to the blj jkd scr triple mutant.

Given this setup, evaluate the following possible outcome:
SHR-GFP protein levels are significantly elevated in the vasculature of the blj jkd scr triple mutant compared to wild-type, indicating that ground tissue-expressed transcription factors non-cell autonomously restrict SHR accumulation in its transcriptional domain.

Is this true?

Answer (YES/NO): NO